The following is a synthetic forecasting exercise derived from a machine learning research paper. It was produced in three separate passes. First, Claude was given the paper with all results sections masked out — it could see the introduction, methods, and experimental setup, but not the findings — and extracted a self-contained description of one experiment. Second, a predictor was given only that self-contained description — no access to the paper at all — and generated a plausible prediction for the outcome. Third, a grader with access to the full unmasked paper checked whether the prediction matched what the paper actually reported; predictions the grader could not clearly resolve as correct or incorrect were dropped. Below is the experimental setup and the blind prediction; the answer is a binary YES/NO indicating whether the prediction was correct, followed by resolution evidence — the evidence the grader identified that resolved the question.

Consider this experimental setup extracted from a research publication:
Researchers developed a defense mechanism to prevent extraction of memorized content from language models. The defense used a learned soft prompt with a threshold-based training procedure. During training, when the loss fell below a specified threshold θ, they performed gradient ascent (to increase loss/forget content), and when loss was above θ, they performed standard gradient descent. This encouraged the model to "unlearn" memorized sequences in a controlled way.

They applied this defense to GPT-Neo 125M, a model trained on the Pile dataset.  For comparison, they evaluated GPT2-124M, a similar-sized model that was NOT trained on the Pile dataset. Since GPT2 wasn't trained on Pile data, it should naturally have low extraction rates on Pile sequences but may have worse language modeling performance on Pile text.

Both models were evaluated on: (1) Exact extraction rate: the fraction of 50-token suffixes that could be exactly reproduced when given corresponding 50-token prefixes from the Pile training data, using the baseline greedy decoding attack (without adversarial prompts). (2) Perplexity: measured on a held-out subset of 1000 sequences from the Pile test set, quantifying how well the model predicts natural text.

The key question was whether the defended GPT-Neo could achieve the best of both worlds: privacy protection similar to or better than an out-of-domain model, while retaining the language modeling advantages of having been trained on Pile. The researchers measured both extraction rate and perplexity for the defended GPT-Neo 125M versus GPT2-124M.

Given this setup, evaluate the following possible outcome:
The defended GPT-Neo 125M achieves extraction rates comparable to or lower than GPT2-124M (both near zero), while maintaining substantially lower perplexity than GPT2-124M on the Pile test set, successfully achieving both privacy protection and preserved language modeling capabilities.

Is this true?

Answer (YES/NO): YES